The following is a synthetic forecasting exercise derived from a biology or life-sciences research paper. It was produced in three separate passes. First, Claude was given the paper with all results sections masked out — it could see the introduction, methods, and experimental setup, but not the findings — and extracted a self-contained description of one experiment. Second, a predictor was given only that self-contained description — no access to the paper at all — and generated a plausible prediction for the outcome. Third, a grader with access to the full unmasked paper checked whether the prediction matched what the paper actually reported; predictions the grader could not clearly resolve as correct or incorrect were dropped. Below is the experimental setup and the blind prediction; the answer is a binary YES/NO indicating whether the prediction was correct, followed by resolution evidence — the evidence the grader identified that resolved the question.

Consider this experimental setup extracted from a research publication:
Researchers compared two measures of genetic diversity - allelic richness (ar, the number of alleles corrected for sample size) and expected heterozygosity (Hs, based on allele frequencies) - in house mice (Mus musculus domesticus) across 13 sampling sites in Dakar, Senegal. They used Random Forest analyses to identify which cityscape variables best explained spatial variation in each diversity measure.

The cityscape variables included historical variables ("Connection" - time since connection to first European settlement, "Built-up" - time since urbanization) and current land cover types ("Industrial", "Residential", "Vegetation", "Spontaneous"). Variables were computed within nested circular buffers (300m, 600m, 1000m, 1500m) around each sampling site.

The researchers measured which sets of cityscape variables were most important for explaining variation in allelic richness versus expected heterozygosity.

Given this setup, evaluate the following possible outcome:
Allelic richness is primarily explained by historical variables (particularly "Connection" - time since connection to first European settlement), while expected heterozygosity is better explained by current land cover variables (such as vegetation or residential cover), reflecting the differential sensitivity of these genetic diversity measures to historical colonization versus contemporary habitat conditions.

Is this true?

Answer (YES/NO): YES